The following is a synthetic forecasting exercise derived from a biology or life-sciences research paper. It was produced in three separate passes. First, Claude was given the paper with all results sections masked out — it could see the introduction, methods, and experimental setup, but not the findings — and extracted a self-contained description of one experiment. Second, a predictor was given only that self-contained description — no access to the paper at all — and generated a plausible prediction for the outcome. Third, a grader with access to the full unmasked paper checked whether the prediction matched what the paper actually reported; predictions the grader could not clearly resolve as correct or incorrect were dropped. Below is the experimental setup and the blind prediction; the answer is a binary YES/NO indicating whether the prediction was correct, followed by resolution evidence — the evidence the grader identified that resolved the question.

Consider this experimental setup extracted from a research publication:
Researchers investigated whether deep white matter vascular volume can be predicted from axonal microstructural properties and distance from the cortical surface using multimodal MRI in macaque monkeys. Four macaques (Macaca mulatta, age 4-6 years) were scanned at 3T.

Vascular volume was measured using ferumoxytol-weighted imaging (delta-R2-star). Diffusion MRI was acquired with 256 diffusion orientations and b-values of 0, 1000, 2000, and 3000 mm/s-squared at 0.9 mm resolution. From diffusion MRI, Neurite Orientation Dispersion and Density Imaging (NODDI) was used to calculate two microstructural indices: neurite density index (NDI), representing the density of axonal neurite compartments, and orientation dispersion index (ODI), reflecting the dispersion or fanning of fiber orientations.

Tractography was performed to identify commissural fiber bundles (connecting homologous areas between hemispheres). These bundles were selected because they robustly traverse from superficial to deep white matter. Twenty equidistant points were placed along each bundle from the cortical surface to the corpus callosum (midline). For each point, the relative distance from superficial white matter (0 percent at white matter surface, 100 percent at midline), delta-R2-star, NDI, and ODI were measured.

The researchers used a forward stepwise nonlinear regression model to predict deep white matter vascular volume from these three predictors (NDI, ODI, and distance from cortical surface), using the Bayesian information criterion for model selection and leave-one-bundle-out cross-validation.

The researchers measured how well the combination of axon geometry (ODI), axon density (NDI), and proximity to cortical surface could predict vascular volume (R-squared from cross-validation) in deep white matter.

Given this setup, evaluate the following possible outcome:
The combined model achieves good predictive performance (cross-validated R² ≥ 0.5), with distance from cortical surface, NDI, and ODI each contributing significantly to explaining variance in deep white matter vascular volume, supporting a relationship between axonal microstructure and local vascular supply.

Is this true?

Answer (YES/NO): YES